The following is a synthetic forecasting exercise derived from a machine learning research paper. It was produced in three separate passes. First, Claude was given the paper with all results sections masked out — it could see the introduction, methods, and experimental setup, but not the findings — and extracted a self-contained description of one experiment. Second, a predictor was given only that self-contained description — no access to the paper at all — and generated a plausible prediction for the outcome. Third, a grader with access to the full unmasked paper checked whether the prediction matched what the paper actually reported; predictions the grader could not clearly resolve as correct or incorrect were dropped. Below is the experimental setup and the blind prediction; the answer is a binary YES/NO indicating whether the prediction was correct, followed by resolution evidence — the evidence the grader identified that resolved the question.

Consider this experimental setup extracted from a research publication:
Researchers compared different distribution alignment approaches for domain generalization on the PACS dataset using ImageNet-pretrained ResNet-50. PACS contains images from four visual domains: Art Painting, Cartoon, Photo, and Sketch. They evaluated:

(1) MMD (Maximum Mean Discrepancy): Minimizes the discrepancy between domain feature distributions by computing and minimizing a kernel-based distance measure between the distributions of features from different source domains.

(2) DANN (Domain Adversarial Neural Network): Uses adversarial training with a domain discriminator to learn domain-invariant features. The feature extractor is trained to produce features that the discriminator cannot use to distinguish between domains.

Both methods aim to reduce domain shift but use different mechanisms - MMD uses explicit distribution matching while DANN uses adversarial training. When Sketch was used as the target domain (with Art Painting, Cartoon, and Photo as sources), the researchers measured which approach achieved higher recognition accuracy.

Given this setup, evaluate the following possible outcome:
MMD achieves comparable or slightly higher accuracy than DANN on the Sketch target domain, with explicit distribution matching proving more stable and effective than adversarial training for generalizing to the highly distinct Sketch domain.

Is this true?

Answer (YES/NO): YES